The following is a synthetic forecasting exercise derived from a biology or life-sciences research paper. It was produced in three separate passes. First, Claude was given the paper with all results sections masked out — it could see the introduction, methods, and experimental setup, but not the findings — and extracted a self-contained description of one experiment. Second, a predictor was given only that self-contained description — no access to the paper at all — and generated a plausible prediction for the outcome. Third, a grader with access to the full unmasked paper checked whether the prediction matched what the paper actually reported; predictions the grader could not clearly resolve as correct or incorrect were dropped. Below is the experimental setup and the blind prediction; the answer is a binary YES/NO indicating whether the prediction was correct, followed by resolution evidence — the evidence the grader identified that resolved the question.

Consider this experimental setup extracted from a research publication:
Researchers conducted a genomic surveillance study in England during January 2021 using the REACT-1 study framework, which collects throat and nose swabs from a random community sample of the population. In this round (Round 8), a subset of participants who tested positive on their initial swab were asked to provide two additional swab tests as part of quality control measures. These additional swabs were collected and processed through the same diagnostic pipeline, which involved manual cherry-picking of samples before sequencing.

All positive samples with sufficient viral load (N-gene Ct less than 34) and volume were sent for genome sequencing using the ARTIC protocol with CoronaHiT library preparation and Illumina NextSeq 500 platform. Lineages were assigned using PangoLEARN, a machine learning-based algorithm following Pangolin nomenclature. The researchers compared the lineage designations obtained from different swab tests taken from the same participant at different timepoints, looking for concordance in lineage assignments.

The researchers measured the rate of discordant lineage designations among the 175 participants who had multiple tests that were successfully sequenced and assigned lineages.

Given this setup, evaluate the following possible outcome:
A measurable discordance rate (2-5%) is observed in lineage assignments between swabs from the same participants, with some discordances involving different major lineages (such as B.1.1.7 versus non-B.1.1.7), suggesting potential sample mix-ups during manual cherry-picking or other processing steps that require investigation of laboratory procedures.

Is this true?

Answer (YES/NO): NO